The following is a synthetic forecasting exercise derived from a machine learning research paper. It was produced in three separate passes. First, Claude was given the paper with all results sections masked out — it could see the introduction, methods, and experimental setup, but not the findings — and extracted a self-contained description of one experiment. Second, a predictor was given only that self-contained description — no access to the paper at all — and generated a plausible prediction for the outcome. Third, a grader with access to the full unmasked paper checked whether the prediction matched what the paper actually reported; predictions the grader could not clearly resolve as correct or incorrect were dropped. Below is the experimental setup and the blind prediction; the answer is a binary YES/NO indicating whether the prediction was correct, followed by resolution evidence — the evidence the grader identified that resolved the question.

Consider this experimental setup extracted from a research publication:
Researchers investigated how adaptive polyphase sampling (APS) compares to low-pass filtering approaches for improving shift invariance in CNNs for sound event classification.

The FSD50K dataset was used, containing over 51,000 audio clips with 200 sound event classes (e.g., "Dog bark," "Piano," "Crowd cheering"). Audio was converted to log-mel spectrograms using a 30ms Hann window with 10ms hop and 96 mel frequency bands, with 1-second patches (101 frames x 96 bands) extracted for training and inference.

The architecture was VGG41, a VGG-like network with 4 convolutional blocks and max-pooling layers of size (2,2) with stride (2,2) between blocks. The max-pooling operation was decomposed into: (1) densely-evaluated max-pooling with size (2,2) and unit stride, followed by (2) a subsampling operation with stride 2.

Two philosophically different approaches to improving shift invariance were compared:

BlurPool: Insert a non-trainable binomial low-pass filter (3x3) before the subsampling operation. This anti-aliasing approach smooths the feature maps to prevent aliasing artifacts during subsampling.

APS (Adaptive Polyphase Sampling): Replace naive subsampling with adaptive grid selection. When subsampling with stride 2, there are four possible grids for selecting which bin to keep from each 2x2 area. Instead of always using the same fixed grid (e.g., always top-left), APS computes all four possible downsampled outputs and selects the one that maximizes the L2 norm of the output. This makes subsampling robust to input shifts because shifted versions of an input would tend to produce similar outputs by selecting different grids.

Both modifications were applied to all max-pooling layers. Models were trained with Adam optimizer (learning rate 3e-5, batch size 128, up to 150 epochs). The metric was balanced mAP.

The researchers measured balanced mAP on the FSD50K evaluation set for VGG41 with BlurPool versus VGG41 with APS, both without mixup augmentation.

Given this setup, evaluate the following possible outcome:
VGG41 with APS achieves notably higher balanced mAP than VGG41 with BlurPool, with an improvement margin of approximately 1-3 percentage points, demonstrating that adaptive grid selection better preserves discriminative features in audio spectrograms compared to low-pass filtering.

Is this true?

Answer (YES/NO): NO